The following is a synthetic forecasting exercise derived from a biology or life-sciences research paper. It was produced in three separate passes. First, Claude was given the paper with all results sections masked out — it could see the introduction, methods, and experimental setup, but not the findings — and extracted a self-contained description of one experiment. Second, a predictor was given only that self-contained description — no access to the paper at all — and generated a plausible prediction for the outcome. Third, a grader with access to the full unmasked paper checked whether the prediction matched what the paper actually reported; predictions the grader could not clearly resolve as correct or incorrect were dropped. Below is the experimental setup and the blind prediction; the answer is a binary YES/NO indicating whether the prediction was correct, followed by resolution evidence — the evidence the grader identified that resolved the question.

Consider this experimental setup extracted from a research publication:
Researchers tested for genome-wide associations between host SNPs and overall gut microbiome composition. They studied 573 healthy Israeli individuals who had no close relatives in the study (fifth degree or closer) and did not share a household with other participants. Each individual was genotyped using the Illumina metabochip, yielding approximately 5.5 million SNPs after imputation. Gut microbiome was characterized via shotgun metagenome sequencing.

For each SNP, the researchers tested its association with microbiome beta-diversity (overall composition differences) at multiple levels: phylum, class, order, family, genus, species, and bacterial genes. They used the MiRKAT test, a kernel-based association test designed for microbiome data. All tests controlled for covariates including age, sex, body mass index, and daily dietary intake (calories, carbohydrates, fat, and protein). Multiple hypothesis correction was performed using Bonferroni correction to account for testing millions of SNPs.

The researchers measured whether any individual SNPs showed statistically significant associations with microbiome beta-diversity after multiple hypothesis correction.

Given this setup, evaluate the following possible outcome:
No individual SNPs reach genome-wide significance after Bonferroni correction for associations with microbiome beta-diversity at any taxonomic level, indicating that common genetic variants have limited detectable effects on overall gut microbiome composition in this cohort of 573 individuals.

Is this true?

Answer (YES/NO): YES